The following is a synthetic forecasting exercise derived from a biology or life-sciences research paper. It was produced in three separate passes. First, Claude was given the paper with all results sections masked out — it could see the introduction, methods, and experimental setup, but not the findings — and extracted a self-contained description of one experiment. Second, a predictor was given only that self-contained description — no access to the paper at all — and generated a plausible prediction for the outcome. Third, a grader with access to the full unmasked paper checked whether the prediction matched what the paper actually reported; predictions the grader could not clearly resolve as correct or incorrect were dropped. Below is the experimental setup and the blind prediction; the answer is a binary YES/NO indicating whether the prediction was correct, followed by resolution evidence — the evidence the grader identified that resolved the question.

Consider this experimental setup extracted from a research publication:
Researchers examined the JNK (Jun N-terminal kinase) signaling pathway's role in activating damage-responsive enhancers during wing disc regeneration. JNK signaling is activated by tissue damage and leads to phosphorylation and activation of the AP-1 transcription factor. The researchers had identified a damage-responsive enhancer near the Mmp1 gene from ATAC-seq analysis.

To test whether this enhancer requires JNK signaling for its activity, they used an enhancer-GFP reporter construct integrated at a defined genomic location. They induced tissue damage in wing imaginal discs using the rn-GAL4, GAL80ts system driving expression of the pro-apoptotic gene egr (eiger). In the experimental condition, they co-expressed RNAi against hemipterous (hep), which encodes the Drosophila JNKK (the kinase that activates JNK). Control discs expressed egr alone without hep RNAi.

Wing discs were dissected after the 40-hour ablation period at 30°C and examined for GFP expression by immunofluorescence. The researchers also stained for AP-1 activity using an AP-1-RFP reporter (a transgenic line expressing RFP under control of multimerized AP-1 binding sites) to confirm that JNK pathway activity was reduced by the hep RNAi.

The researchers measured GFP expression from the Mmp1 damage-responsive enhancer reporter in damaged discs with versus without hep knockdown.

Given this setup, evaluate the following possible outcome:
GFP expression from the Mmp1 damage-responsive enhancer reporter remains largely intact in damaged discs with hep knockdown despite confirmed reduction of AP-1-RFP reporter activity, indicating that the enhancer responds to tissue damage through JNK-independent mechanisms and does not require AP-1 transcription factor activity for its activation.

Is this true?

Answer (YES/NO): NO